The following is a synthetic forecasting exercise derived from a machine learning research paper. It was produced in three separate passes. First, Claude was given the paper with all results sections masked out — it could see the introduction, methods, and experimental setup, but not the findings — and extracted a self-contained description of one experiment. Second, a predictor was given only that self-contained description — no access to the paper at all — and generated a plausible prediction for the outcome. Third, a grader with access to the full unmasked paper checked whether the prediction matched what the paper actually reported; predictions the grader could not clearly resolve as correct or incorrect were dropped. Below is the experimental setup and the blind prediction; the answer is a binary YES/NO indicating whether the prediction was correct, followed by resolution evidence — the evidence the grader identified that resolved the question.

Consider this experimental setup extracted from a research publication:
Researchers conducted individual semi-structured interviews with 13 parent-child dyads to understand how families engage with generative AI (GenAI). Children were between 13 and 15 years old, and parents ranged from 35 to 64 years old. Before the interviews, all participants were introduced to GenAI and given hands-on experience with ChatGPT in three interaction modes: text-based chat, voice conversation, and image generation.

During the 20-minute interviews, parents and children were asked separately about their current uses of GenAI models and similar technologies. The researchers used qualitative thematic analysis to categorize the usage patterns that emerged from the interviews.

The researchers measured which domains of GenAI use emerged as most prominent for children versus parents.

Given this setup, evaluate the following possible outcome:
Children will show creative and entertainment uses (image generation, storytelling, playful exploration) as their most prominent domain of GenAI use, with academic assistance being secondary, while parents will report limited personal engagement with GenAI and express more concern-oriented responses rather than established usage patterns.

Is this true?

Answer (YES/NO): NO